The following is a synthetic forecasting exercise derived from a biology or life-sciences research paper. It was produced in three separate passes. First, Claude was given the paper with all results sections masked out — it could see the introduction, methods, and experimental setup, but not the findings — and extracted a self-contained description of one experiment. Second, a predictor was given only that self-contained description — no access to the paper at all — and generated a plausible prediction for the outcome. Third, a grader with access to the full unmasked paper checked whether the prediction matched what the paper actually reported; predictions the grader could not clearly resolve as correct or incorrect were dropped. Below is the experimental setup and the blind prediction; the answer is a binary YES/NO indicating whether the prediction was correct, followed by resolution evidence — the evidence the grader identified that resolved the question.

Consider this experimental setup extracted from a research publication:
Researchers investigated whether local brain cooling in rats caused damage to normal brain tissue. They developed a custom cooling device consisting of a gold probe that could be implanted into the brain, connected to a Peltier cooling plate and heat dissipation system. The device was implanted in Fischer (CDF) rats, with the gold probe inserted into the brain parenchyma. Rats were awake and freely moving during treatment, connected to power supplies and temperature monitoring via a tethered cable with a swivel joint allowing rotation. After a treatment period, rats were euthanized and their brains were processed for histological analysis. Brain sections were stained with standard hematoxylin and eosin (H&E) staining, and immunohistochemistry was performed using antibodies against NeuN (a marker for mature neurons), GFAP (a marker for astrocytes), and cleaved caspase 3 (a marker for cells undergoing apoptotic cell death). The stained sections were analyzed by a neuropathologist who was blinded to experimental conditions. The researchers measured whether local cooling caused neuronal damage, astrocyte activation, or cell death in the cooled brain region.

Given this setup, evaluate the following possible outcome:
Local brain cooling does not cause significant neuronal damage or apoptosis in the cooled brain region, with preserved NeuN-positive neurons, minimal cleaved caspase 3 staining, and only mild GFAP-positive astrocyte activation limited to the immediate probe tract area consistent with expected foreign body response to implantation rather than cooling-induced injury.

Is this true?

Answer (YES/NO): YES